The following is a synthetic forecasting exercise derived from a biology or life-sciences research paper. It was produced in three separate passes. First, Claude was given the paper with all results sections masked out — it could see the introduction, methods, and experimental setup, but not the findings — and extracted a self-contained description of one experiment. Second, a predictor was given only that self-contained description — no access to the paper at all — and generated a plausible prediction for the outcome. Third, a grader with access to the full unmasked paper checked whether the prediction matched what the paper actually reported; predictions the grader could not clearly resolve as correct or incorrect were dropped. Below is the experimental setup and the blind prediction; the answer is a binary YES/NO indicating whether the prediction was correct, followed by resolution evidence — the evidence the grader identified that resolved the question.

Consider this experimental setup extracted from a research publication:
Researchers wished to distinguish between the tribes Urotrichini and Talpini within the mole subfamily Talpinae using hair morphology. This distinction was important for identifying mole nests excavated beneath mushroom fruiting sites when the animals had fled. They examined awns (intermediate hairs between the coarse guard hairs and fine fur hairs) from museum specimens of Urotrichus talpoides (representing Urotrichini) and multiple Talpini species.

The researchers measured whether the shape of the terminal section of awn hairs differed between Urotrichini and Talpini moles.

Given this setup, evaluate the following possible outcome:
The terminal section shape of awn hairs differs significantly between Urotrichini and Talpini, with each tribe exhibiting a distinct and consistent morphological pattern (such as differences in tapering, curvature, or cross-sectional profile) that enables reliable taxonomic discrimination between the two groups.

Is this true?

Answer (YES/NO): YES